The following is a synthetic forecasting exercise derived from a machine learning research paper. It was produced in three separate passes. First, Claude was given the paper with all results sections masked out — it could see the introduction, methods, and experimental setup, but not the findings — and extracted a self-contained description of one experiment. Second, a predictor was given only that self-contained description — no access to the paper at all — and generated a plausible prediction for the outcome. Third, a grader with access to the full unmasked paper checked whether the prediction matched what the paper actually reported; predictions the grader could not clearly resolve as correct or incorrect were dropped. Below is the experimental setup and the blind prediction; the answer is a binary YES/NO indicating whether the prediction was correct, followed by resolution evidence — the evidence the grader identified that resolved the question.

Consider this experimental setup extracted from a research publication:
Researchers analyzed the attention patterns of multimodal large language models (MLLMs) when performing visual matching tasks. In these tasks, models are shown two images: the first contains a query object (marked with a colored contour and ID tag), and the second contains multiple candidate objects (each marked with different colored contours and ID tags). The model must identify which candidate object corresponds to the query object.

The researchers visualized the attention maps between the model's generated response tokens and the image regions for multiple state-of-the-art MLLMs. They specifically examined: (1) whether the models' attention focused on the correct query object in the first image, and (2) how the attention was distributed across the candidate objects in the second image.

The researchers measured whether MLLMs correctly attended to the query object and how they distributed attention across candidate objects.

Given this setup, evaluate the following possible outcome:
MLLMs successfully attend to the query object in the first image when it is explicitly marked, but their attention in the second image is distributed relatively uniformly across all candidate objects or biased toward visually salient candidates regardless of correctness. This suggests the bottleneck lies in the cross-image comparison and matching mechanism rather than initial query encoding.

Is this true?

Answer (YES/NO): YES